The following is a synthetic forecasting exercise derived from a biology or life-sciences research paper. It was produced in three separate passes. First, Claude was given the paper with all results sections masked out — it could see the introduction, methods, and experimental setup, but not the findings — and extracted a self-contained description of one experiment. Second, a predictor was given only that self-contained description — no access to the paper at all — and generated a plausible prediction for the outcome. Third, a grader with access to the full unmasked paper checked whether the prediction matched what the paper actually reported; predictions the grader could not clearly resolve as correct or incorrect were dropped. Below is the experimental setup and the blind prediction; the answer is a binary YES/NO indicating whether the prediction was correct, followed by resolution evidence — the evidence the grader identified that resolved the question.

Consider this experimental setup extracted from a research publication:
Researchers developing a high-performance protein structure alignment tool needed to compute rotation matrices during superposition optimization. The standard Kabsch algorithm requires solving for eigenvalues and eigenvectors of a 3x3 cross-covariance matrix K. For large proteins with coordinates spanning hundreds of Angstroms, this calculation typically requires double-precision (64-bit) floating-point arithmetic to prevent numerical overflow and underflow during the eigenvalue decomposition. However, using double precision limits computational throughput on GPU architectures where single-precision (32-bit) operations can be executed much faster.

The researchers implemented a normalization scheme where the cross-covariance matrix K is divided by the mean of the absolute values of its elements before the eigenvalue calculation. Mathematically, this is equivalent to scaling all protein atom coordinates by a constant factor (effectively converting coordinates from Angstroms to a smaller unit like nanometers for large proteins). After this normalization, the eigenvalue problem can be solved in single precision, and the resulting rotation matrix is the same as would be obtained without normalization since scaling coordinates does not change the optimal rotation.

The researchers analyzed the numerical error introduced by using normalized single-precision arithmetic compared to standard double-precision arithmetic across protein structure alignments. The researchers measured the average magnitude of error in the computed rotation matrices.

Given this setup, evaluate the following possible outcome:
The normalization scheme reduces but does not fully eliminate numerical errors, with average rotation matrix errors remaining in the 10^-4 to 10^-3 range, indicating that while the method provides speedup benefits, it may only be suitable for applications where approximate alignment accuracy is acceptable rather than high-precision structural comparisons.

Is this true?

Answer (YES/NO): NO